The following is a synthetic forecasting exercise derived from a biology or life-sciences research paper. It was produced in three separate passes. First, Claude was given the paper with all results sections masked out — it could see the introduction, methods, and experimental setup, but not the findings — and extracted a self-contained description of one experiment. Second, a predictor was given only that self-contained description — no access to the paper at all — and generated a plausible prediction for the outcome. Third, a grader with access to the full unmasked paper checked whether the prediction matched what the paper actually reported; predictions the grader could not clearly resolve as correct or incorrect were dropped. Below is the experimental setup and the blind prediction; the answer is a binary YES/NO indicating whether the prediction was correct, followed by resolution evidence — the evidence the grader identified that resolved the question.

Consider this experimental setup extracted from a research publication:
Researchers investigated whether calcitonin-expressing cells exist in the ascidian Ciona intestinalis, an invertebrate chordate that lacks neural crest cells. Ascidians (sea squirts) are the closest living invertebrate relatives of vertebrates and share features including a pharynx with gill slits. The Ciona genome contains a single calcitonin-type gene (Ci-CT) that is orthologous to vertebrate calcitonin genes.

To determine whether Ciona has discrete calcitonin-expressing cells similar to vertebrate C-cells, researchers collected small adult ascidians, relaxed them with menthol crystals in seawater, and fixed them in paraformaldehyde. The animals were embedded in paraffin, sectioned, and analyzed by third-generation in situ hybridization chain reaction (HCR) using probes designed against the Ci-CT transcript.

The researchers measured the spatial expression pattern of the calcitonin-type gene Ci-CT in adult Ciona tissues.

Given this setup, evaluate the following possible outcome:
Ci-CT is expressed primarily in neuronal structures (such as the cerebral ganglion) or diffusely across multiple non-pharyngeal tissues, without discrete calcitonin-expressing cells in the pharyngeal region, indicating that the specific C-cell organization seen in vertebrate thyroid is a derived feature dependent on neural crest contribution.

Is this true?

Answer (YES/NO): NO